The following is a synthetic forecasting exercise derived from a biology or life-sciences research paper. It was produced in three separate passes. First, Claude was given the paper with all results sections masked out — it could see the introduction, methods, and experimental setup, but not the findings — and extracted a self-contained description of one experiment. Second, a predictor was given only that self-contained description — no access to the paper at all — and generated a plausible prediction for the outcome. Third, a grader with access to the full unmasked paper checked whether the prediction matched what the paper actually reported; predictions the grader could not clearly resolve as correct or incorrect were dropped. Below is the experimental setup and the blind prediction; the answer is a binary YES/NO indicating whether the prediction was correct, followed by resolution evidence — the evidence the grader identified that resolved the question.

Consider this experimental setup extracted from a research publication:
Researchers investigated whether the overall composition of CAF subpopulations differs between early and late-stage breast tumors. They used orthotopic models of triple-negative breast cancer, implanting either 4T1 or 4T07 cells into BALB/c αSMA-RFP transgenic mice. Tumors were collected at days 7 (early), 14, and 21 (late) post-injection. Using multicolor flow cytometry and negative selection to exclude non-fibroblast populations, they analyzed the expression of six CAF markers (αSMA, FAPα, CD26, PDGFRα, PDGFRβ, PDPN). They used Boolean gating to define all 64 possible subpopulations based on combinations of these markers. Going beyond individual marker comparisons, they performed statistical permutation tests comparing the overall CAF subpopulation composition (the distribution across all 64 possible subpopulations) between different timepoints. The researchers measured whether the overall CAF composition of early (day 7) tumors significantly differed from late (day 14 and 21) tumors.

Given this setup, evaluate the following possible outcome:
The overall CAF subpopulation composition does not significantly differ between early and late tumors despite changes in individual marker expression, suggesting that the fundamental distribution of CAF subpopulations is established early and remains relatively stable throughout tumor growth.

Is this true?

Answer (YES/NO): NO